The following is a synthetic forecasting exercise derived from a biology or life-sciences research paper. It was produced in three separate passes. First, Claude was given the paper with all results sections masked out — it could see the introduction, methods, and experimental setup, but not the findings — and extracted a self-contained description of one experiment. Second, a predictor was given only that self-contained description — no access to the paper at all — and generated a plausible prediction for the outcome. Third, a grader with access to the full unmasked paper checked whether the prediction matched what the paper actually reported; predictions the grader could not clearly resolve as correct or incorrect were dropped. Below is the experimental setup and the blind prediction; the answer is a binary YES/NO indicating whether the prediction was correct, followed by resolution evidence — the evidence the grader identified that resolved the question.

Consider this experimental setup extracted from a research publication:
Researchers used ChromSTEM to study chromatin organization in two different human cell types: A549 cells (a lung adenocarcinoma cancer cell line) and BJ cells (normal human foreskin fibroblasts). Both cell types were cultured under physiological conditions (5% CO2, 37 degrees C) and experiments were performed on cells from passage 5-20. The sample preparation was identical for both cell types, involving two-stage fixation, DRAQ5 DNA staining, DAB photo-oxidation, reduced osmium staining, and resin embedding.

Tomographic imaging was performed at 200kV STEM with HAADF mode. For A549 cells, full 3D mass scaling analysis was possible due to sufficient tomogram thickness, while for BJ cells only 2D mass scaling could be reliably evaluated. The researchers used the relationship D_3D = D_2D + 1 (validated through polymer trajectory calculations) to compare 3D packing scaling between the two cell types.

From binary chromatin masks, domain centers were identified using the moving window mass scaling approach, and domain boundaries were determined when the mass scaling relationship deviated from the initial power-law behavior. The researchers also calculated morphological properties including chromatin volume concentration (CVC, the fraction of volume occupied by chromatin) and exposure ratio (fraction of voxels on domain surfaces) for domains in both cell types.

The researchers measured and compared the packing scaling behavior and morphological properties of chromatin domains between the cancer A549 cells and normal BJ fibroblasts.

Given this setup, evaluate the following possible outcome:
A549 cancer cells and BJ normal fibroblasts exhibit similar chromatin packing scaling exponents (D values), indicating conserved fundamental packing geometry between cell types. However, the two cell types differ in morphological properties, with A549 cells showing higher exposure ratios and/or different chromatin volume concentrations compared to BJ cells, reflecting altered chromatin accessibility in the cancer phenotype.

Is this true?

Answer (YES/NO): NO